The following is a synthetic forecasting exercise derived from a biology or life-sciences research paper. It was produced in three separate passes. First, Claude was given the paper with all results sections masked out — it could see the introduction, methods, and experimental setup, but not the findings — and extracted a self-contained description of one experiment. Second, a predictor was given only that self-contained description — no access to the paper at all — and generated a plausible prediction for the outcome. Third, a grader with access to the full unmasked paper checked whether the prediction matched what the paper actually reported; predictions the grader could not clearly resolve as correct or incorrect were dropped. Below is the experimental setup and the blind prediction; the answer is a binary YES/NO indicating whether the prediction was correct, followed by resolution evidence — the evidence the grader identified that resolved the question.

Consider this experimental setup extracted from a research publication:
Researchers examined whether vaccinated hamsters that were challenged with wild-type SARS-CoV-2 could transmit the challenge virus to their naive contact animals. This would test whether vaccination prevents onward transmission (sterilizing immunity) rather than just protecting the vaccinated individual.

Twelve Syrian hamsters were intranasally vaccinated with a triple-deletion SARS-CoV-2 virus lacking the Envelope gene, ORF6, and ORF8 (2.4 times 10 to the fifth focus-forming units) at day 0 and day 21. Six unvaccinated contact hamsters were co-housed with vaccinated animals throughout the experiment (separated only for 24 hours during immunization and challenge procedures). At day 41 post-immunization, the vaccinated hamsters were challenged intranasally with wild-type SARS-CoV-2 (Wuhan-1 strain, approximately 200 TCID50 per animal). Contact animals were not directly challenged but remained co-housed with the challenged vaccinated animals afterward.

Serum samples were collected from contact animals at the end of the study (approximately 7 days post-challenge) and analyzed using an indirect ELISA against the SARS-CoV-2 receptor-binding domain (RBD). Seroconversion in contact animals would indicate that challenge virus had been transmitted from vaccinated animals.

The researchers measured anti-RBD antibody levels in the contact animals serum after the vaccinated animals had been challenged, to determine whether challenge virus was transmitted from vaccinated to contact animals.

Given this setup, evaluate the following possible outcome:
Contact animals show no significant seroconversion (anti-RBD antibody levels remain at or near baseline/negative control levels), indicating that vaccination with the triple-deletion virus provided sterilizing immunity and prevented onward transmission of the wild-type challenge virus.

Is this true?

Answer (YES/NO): YES